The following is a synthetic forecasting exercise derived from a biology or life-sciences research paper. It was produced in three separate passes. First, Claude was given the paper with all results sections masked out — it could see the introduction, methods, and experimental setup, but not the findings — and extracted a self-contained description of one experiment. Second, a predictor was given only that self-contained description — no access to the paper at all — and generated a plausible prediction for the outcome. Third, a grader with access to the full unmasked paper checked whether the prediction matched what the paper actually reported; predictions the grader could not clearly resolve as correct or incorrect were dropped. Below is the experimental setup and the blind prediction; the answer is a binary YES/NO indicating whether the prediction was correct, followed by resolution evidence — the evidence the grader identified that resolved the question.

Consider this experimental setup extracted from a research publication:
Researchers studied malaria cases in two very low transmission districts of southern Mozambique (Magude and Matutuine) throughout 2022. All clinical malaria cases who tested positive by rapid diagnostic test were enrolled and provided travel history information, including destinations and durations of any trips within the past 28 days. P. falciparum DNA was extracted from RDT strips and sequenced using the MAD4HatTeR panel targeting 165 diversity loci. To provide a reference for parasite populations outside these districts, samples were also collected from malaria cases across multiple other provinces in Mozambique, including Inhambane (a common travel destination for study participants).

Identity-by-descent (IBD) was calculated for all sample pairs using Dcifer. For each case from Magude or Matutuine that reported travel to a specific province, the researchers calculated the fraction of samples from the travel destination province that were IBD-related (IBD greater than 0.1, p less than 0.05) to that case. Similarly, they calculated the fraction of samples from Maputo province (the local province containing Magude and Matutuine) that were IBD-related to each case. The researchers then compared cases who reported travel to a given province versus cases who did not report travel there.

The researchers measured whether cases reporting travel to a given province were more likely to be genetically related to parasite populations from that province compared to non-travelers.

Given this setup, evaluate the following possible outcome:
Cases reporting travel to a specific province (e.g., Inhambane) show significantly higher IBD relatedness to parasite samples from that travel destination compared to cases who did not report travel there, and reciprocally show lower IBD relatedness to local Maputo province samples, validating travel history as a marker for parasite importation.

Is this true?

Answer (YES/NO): NO